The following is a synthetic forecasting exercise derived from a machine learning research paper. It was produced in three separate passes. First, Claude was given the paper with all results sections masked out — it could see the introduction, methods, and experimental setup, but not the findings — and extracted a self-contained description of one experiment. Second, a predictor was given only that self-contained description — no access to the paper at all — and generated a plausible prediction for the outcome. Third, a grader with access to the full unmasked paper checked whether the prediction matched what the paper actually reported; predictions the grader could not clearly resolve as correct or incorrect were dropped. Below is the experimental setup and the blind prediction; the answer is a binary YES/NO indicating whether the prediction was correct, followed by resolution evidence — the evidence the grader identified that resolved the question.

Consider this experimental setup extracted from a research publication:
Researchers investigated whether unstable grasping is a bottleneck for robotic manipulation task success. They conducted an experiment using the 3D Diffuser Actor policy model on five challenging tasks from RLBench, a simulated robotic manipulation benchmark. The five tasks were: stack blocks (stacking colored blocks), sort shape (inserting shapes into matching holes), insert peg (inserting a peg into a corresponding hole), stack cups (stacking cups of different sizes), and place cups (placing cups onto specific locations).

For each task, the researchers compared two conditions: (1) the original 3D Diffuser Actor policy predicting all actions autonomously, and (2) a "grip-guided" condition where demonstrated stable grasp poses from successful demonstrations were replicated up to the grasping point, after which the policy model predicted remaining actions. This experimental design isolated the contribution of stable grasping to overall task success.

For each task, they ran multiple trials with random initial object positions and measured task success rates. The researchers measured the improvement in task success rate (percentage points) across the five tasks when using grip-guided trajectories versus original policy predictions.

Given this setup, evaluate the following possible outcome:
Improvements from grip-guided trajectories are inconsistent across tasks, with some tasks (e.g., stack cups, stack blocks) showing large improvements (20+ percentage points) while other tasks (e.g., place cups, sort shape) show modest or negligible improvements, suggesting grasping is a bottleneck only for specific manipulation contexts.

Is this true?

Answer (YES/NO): NO